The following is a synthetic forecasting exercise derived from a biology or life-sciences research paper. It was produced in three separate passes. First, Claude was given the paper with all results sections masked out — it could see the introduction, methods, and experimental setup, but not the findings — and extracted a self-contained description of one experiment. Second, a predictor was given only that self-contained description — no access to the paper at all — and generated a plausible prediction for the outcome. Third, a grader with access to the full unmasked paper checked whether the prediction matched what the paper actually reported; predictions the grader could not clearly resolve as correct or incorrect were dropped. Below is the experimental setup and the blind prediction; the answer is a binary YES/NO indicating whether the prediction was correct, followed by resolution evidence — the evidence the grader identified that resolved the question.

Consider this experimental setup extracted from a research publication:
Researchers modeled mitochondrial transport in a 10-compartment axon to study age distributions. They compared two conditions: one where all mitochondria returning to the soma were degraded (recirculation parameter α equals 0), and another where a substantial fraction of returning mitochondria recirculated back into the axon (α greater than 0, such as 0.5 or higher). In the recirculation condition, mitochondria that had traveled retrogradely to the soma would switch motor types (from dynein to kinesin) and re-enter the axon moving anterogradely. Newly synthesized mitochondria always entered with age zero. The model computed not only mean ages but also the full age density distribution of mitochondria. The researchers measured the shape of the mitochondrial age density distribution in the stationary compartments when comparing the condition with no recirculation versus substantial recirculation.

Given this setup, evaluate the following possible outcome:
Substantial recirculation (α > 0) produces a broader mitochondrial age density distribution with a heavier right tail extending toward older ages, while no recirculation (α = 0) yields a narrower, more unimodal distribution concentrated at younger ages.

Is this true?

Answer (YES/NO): YES